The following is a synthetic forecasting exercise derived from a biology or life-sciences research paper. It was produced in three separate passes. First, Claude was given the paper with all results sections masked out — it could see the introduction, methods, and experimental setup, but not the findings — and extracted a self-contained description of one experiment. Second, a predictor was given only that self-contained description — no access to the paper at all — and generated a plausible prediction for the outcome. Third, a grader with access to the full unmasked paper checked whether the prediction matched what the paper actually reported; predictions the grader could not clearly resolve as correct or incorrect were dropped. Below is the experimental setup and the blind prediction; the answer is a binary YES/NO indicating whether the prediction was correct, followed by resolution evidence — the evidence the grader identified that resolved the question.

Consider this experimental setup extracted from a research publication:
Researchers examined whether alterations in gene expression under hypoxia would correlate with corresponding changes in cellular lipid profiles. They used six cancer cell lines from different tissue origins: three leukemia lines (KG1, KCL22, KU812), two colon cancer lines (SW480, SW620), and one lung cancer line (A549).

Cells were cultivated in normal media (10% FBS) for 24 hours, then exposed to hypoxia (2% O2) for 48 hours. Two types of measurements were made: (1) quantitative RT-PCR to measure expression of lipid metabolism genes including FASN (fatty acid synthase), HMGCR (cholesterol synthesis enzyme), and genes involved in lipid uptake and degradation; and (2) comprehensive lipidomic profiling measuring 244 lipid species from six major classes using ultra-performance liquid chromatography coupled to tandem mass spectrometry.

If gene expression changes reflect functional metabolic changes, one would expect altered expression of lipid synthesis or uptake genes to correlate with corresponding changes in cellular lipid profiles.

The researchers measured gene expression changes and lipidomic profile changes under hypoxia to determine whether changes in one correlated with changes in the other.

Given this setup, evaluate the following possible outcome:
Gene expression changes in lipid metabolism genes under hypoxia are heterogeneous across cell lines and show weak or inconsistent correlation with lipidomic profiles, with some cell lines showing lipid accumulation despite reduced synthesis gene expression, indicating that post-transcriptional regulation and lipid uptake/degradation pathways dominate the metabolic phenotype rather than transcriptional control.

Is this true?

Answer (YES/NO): NO